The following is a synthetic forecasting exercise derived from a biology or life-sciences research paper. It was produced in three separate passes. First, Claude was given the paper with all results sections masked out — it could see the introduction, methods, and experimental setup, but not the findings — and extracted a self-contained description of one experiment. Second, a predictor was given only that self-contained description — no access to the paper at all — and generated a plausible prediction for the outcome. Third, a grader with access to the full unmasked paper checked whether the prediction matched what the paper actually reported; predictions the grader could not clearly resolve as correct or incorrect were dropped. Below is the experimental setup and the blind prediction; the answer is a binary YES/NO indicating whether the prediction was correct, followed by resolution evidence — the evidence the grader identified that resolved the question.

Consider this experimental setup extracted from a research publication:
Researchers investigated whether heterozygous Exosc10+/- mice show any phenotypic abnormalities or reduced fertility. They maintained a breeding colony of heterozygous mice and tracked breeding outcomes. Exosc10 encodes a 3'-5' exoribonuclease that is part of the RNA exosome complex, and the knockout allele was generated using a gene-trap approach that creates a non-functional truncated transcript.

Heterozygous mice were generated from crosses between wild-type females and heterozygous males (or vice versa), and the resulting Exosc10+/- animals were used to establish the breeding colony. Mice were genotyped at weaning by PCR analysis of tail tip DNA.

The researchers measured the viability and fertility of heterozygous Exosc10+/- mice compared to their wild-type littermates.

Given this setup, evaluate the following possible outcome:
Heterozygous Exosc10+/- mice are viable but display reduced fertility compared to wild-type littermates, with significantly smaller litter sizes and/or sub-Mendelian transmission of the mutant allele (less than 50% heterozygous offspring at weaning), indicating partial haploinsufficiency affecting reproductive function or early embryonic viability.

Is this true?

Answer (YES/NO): NO